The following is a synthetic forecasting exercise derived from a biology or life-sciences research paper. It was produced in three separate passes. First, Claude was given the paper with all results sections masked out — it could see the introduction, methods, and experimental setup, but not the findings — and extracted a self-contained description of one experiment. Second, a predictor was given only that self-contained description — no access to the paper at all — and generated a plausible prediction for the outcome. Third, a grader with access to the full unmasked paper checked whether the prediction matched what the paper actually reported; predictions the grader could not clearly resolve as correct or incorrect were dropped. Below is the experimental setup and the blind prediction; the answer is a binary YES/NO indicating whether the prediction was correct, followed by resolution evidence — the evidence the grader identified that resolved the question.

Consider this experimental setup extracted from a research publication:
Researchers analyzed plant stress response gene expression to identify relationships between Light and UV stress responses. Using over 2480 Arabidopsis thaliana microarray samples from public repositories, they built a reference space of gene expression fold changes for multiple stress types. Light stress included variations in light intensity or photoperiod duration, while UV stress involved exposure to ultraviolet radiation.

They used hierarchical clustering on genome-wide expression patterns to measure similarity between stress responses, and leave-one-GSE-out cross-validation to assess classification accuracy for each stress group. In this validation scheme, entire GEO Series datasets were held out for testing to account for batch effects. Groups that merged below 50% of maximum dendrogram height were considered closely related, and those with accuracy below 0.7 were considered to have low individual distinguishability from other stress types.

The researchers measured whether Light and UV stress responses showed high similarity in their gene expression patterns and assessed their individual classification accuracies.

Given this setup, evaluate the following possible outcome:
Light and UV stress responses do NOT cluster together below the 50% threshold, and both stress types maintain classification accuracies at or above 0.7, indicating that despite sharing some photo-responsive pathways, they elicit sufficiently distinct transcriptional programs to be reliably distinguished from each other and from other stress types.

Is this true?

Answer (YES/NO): NO